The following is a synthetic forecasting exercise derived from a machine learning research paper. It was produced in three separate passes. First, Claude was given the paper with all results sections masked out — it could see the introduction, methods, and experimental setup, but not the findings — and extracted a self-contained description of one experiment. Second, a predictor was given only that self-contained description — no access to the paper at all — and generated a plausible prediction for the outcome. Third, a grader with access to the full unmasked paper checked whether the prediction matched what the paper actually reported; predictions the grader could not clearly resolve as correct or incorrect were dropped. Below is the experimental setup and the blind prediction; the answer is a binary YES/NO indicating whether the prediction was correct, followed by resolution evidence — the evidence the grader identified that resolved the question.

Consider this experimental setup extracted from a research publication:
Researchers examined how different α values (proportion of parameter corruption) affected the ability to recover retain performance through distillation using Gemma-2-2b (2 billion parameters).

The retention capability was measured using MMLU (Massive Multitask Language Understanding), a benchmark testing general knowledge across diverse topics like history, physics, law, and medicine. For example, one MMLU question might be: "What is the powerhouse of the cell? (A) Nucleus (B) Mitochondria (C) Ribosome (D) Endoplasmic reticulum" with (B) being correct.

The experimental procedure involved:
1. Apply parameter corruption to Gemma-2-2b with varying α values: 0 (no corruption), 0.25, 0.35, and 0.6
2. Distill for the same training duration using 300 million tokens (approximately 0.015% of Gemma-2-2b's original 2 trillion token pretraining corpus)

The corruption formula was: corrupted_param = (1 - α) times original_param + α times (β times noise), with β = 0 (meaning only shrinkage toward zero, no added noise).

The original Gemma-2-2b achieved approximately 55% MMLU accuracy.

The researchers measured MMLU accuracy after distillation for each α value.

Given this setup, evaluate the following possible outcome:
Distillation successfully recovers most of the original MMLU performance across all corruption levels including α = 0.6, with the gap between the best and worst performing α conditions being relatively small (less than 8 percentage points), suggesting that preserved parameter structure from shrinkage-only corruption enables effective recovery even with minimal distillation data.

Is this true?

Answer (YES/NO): NO